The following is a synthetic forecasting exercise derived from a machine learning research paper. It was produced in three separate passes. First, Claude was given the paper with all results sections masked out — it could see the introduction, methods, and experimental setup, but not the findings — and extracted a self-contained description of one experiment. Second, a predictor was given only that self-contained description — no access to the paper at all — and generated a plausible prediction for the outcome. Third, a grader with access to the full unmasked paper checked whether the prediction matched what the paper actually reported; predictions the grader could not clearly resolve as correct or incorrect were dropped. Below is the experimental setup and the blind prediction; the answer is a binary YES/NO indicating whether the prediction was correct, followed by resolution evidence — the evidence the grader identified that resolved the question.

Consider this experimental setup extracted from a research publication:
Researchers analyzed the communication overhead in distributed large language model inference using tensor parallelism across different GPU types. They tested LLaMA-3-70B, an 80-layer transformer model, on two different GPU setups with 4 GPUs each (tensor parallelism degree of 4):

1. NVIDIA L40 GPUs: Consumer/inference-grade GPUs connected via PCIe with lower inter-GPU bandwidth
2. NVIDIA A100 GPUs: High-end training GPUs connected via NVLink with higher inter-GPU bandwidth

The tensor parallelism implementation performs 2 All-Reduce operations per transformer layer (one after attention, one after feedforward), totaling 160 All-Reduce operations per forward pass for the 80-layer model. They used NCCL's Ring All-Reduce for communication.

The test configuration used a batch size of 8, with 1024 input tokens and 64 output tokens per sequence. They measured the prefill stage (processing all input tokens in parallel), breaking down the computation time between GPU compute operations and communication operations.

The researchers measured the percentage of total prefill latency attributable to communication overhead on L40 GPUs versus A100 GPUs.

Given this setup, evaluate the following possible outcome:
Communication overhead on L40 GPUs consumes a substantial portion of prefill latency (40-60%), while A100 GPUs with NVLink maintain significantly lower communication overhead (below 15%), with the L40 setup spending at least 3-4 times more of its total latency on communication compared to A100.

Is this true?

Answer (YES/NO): NO